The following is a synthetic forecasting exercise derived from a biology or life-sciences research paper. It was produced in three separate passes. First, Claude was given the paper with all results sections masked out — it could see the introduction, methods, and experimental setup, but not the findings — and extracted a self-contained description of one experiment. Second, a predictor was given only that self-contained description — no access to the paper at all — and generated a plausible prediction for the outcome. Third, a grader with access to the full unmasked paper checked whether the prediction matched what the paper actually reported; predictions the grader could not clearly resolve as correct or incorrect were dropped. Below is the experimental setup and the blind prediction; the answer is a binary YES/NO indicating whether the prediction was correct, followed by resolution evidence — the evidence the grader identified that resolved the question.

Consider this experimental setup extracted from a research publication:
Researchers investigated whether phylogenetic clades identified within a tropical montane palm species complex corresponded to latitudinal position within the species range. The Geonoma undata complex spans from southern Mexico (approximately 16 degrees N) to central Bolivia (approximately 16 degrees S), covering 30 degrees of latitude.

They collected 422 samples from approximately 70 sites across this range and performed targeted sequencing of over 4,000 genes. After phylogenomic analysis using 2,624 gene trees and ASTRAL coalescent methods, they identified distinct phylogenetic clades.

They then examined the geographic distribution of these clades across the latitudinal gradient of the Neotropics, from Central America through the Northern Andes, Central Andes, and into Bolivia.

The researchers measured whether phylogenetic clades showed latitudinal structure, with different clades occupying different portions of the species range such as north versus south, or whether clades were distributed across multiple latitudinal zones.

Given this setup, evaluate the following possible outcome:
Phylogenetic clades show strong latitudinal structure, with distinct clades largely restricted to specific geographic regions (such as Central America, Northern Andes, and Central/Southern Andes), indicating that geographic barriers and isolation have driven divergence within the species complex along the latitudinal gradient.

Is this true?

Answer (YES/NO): YES